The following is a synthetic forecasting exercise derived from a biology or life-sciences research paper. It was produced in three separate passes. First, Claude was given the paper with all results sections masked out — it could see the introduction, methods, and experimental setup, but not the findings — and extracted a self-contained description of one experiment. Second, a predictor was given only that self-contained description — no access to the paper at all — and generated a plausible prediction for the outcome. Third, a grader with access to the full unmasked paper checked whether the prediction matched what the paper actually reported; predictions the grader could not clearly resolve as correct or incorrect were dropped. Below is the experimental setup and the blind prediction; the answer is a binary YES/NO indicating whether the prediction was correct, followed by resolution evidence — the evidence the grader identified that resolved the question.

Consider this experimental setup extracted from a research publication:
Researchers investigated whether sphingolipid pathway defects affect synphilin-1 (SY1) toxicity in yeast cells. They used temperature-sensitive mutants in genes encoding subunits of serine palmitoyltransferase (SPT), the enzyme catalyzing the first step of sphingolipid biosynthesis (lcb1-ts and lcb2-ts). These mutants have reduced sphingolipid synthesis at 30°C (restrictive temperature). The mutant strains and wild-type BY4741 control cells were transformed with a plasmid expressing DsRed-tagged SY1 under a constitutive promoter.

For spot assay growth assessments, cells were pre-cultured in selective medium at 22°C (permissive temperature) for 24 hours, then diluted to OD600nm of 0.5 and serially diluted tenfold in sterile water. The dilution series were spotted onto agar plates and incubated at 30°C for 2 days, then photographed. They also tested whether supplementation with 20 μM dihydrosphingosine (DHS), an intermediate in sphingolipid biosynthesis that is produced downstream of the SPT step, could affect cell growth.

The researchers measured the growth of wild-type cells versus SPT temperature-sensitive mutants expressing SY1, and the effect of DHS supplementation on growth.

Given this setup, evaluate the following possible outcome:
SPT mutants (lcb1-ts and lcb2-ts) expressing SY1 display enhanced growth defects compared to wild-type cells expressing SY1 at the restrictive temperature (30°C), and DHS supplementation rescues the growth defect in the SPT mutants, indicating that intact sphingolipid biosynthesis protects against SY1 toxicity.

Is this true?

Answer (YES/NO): YES